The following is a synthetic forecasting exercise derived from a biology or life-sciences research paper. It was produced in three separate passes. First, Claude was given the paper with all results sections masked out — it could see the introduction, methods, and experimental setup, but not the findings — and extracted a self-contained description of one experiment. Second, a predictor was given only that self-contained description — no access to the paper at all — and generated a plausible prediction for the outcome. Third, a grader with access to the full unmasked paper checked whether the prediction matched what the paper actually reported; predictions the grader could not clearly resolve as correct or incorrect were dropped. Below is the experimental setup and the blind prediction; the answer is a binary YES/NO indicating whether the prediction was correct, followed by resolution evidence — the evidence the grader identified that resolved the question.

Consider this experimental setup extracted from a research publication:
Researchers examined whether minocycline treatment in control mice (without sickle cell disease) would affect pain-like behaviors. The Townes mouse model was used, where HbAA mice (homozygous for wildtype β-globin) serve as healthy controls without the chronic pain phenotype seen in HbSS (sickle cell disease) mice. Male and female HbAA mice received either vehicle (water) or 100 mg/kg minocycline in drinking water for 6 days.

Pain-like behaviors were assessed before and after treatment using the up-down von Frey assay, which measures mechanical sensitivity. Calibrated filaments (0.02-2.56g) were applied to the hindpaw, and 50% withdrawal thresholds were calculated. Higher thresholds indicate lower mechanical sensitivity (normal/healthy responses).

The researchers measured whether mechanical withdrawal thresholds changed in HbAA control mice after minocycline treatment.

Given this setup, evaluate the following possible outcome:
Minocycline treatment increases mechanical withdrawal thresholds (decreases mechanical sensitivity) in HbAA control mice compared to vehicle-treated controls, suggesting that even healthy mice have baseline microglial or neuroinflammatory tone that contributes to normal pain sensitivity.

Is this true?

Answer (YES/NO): NO